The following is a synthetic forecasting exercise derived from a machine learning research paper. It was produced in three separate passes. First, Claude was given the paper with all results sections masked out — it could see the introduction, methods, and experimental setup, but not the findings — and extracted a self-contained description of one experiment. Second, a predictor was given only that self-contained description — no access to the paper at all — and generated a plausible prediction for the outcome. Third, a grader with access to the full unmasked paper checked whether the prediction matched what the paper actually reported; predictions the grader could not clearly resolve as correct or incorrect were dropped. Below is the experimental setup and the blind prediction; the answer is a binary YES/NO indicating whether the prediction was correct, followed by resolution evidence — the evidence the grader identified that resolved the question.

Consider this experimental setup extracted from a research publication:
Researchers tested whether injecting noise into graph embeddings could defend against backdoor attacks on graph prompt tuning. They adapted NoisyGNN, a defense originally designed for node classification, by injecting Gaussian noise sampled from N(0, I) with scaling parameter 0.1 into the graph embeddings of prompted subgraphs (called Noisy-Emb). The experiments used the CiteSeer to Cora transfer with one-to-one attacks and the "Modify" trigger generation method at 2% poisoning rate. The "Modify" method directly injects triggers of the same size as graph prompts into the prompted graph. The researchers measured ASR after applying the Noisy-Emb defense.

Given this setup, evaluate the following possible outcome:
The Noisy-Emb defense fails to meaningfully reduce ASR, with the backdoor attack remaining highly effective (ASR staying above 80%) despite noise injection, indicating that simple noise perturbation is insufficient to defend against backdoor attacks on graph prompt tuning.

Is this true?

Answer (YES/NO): NO